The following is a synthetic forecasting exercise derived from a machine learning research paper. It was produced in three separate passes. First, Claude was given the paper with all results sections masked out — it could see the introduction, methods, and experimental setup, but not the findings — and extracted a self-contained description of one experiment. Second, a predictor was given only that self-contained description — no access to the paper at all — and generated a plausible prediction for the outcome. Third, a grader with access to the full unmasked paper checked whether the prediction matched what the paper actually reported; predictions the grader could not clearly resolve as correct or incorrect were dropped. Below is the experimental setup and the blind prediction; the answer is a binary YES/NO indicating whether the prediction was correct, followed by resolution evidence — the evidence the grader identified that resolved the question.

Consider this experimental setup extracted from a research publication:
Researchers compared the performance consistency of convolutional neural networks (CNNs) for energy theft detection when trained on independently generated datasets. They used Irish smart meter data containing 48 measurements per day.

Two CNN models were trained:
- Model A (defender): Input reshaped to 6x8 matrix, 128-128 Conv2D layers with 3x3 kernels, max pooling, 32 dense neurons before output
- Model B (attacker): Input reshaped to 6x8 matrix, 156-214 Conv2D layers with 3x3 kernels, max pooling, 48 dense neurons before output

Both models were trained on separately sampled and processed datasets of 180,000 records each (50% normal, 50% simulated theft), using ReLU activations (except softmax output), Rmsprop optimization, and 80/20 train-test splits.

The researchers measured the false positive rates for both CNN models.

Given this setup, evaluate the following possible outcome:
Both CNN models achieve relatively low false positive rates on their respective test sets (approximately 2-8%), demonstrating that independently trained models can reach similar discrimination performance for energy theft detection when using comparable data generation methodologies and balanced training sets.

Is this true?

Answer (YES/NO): NO